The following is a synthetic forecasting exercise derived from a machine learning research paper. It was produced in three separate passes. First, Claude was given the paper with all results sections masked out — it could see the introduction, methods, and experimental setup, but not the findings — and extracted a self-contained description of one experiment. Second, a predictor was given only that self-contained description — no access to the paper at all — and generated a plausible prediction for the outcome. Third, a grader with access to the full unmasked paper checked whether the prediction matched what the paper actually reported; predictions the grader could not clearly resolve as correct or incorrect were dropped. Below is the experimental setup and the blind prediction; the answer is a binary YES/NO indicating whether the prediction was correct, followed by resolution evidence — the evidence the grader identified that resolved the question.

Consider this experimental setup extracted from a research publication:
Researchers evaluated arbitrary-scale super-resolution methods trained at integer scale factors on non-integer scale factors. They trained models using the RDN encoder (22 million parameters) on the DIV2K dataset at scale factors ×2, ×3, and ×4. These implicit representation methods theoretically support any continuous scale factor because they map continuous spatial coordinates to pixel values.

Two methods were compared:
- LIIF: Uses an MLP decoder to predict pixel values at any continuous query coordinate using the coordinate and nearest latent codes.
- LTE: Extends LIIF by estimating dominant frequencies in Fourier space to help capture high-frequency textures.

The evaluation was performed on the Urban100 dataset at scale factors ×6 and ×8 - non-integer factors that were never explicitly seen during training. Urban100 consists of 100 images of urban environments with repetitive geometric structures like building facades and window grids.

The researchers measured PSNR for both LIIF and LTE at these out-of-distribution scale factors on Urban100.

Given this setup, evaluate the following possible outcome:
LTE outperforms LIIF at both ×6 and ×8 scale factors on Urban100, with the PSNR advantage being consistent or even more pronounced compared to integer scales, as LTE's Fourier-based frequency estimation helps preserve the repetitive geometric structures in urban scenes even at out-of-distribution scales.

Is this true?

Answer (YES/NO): NO